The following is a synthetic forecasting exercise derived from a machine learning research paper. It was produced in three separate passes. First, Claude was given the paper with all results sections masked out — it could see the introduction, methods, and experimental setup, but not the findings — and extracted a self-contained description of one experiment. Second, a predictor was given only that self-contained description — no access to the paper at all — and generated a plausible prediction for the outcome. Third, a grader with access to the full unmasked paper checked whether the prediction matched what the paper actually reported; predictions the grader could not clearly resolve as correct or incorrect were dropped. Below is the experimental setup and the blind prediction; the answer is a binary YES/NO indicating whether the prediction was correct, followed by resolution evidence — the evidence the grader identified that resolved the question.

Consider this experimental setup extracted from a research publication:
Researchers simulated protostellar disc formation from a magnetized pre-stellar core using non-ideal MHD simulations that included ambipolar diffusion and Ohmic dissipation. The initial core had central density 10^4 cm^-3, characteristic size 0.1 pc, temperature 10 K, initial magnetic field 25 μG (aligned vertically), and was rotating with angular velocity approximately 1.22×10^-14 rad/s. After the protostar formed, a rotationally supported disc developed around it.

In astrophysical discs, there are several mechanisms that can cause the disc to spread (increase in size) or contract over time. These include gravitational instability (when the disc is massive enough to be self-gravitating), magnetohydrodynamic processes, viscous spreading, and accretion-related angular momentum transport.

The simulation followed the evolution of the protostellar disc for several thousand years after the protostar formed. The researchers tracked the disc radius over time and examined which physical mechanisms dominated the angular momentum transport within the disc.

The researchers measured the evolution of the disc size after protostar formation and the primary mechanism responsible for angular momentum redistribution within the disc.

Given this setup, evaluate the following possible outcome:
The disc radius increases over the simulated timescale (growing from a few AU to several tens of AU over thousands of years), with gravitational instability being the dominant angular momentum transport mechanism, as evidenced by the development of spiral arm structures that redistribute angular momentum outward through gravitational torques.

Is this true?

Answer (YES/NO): YES